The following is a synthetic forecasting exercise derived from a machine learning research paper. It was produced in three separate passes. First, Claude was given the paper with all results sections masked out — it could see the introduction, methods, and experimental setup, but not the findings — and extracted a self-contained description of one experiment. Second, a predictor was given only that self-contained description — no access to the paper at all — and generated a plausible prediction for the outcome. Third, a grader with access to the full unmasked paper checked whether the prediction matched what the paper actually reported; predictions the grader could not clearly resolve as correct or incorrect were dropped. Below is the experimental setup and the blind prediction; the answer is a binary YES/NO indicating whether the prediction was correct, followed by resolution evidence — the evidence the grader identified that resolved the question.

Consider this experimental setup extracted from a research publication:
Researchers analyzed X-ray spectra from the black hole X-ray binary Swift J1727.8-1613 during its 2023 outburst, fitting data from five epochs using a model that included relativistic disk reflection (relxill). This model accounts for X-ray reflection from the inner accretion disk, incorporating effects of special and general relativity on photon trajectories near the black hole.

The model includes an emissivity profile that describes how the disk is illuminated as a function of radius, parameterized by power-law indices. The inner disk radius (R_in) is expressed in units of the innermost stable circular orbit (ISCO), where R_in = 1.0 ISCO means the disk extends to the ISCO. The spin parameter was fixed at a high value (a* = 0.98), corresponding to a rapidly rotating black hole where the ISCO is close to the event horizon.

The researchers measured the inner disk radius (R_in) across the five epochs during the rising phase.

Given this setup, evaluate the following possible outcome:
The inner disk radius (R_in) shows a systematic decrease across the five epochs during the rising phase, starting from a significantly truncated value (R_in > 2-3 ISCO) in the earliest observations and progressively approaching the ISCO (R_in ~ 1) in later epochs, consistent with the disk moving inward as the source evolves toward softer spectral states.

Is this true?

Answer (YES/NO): NO